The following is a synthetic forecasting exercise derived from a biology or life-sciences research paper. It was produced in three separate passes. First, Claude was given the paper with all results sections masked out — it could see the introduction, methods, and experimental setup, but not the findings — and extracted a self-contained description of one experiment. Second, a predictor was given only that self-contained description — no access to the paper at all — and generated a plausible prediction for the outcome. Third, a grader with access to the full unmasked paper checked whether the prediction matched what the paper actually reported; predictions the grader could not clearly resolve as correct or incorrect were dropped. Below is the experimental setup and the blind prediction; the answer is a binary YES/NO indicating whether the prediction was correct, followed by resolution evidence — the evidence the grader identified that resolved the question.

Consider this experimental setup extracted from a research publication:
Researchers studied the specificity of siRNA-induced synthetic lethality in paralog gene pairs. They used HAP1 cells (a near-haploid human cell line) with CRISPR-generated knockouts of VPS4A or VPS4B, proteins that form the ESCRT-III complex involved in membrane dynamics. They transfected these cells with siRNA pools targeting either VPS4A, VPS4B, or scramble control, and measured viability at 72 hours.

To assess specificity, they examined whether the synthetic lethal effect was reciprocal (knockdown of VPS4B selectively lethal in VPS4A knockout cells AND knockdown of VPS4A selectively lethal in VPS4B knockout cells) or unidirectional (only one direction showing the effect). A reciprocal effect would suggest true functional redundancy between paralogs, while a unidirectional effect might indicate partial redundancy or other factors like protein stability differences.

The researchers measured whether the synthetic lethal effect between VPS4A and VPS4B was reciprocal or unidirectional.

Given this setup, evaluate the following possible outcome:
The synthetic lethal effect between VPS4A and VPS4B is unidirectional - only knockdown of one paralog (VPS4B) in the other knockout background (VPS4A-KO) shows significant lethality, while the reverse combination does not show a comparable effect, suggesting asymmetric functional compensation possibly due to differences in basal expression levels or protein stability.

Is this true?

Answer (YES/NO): NO